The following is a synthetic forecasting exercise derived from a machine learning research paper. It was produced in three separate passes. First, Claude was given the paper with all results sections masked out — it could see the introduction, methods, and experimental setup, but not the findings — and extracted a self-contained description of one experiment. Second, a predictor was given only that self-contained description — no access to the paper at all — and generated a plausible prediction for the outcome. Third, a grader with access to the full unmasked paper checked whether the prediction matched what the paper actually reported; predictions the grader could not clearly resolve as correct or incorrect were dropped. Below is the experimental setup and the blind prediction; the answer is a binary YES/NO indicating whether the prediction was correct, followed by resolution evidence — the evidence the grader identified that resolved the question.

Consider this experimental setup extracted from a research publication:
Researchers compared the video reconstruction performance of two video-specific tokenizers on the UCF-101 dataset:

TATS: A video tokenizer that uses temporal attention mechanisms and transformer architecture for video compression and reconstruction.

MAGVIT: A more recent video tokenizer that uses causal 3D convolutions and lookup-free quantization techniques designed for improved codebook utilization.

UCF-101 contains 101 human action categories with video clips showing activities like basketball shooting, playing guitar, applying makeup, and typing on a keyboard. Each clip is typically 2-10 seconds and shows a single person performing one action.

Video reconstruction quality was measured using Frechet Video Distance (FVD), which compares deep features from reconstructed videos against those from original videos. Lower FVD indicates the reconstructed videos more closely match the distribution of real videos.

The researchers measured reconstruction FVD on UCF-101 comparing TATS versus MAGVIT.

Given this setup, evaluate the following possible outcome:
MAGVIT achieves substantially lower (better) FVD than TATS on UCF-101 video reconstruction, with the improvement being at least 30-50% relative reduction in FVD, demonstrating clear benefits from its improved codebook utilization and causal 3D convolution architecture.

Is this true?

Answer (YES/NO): YES